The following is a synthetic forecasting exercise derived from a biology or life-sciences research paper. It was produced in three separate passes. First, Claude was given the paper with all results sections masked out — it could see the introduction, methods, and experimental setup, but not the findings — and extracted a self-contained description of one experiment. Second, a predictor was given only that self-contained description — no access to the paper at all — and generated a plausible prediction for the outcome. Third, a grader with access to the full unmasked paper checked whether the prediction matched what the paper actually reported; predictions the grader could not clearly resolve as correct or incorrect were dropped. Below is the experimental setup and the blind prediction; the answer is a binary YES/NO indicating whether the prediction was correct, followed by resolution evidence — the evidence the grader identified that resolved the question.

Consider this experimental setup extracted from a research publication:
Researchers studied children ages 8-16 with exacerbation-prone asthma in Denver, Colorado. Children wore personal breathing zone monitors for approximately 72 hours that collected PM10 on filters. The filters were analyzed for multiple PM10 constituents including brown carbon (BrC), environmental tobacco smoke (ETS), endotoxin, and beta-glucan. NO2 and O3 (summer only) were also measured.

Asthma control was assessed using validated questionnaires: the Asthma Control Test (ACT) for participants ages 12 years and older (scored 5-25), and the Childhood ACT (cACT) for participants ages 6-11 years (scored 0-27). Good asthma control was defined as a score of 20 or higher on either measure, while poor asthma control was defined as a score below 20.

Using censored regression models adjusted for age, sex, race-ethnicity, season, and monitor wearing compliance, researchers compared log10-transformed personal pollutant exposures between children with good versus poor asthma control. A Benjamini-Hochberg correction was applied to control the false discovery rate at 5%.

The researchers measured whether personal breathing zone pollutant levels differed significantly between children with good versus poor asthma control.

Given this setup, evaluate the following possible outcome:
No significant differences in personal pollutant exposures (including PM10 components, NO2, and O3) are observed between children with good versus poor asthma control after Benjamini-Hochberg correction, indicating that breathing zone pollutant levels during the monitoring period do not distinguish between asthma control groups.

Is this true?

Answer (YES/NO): YES